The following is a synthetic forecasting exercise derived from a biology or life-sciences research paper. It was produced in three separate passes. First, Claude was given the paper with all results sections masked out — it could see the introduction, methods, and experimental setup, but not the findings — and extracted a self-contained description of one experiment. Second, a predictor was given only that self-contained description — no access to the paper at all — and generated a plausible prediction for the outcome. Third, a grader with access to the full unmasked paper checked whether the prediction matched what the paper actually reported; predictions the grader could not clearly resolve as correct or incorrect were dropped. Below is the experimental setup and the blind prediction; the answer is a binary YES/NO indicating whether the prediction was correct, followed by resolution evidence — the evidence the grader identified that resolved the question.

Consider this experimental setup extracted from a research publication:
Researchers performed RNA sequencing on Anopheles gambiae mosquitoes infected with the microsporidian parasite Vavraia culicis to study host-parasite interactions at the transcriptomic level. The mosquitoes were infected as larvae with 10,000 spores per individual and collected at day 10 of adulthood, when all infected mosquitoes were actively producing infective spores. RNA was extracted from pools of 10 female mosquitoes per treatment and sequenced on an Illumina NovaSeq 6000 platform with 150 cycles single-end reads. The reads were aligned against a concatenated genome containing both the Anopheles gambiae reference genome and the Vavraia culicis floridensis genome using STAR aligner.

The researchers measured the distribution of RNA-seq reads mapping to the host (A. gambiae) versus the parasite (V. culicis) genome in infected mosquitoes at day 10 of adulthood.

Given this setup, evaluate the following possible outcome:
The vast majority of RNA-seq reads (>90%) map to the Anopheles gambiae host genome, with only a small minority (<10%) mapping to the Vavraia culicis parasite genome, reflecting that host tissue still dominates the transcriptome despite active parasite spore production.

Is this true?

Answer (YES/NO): YES